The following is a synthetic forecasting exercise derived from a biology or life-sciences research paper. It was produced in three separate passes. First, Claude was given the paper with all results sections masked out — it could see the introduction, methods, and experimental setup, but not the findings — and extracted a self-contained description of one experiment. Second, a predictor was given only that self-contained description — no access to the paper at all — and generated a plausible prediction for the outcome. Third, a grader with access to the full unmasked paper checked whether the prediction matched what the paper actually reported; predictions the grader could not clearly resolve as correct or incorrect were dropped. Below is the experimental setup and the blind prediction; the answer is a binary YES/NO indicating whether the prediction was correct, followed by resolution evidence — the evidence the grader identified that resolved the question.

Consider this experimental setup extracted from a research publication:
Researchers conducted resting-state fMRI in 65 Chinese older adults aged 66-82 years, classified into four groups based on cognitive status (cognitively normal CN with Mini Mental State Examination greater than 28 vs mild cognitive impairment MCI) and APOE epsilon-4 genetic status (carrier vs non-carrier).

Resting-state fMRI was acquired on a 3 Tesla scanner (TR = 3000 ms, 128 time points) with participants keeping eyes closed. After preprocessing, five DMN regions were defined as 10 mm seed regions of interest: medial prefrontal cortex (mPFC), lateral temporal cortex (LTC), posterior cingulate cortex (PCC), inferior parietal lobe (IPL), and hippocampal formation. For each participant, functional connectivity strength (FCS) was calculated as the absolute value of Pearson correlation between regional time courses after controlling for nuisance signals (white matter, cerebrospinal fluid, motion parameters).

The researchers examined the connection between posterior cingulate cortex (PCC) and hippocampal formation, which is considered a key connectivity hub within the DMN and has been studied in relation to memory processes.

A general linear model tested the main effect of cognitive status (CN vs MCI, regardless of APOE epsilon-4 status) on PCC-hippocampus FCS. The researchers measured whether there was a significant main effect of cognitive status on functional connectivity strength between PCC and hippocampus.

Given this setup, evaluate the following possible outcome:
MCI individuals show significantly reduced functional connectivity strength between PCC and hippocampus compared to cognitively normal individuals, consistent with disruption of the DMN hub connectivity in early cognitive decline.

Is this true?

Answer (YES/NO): NO